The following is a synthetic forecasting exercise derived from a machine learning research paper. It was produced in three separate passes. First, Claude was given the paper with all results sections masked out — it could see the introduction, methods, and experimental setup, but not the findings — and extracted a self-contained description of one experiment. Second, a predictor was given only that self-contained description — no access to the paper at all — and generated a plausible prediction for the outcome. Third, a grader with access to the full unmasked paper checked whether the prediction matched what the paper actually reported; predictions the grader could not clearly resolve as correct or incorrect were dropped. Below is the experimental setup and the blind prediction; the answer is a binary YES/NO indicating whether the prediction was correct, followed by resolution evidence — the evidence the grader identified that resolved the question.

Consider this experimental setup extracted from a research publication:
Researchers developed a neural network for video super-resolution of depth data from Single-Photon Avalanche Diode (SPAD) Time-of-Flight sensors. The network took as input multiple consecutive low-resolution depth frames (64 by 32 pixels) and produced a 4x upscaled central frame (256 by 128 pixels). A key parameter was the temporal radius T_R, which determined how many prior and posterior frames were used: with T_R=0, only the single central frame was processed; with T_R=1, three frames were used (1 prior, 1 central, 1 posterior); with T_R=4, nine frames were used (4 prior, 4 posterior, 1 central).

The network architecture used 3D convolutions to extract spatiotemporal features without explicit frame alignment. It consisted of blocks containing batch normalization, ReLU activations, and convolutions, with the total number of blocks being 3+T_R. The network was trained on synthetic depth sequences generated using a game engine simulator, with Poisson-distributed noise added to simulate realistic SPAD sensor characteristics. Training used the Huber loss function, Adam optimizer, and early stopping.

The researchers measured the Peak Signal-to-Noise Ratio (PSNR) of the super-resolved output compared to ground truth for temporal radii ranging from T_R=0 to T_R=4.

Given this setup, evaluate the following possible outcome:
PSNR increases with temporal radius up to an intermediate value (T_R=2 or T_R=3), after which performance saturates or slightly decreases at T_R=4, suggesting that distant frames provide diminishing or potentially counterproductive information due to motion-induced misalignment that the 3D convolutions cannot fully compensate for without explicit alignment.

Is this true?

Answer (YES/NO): NO